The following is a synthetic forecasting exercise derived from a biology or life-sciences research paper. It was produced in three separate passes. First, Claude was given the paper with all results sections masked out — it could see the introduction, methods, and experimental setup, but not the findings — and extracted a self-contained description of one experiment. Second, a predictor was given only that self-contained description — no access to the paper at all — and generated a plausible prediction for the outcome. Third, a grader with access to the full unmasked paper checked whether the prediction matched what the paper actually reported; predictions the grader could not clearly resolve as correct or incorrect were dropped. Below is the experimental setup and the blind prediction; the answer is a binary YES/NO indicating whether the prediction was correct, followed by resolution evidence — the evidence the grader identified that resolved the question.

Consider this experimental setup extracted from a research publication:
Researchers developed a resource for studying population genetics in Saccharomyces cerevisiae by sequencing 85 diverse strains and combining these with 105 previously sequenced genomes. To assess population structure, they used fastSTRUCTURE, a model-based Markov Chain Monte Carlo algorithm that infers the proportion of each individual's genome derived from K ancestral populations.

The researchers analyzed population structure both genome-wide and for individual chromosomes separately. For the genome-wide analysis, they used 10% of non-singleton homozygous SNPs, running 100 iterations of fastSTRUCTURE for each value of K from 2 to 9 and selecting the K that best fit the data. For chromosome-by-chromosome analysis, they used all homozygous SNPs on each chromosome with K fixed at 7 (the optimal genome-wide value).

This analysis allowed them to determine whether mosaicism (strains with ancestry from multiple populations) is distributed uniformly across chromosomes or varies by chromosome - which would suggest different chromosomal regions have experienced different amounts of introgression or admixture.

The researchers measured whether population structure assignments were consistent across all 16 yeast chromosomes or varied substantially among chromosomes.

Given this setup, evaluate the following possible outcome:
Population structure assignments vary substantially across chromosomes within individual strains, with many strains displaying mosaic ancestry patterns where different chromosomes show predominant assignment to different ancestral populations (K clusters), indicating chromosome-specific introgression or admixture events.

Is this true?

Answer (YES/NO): YES